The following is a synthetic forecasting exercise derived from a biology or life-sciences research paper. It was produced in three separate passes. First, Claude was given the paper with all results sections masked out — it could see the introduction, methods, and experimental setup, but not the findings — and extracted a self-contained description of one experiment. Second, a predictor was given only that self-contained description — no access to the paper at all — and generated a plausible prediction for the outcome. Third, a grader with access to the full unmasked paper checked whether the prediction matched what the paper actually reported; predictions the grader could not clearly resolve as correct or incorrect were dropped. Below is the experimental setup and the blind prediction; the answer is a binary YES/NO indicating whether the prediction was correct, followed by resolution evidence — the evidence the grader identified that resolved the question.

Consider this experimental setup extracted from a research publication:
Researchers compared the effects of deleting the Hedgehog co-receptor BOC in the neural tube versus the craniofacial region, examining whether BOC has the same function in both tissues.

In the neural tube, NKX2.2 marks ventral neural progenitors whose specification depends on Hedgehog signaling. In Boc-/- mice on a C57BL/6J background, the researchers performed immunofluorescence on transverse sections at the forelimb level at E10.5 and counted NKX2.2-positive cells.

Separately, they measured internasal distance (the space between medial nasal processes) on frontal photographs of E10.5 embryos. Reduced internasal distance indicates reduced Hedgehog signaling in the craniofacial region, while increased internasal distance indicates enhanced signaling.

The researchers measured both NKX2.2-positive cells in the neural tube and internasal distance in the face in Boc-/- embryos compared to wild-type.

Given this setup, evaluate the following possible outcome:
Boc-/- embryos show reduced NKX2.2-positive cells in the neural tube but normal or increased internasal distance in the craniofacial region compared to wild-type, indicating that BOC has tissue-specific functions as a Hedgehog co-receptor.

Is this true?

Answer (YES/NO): YES